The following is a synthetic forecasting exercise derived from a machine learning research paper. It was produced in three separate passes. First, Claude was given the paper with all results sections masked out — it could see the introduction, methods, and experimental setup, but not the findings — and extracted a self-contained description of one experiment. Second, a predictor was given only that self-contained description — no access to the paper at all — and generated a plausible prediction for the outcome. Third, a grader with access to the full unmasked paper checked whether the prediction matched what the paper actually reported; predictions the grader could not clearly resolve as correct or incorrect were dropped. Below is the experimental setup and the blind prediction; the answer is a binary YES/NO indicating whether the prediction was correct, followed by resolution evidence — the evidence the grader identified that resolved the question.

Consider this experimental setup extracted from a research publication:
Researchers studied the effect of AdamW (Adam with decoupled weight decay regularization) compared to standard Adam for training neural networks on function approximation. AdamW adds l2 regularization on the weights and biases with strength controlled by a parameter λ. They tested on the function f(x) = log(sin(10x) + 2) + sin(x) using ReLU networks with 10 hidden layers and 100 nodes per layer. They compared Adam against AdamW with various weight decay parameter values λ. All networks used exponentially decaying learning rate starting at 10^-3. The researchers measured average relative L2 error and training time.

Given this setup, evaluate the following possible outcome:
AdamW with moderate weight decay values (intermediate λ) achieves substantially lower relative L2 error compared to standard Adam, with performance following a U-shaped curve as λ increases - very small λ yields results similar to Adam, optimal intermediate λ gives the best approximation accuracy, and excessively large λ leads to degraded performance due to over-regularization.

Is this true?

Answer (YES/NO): NO